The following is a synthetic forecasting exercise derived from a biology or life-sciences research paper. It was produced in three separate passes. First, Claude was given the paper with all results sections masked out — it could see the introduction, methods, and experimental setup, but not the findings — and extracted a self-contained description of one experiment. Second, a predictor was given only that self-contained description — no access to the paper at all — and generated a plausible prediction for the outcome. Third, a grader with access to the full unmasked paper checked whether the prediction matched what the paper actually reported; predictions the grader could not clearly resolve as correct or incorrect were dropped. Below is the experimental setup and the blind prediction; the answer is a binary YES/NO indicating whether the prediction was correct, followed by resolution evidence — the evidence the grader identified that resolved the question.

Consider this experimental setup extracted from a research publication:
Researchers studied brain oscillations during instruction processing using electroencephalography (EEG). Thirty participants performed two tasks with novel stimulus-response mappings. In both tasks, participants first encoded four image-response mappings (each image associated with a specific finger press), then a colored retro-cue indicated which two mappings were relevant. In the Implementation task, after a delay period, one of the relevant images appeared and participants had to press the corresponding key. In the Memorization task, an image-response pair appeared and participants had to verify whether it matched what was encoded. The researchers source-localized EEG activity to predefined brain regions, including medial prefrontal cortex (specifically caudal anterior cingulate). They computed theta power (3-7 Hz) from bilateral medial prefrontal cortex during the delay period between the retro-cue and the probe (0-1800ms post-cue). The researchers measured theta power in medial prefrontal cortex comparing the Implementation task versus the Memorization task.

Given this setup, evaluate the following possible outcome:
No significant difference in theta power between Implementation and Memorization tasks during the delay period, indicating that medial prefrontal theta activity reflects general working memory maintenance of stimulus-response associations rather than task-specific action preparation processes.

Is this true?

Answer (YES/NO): NO